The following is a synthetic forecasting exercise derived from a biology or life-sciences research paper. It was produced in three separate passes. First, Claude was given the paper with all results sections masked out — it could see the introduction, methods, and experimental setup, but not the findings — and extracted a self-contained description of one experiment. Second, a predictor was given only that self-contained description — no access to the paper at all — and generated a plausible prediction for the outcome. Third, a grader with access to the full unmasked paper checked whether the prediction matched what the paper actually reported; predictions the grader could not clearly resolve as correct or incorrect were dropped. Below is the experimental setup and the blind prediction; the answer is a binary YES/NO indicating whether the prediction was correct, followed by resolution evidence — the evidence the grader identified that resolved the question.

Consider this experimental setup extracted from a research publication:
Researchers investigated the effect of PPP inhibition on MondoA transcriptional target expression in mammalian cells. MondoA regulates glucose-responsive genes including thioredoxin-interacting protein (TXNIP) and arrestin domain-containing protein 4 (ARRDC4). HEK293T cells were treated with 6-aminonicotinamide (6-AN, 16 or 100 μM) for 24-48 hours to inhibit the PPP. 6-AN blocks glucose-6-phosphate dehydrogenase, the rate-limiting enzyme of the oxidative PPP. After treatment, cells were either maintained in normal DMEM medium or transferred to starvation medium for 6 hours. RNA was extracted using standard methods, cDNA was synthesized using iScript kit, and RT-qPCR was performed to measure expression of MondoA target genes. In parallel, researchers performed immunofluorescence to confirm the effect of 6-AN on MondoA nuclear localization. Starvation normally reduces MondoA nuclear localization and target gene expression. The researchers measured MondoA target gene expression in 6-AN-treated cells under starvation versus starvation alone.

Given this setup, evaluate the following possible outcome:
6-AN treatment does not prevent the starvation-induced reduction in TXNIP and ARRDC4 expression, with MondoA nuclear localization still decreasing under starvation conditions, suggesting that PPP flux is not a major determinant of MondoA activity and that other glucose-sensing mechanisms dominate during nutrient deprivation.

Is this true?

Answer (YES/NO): NO